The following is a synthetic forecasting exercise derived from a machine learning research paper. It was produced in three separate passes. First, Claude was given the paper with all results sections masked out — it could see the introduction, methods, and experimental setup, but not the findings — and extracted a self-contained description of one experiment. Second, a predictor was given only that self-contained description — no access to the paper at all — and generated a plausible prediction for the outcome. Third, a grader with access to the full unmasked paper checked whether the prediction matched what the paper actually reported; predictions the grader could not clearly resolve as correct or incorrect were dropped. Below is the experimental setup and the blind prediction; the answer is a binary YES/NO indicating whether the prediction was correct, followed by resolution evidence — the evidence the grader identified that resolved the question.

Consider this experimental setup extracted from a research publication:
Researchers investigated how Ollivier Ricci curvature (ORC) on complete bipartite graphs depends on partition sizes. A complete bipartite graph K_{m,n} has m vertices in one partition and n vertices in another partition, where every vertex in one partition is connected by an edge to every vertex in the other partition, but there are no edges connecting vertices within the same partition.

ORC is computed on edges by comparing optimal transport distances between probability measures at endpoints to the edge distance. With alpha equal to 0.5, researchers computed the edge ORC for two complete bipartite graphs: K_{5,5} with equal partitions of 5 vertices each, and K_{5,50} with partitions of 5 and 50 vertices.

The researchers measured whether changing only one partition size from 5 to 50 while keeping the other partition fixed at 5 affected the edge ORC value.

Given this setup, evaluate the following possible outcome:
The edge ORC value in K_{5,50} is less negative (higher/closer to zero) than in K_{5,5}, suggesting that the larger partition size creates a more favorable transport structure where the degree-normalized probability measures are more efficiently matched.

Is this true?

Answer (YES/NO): NO